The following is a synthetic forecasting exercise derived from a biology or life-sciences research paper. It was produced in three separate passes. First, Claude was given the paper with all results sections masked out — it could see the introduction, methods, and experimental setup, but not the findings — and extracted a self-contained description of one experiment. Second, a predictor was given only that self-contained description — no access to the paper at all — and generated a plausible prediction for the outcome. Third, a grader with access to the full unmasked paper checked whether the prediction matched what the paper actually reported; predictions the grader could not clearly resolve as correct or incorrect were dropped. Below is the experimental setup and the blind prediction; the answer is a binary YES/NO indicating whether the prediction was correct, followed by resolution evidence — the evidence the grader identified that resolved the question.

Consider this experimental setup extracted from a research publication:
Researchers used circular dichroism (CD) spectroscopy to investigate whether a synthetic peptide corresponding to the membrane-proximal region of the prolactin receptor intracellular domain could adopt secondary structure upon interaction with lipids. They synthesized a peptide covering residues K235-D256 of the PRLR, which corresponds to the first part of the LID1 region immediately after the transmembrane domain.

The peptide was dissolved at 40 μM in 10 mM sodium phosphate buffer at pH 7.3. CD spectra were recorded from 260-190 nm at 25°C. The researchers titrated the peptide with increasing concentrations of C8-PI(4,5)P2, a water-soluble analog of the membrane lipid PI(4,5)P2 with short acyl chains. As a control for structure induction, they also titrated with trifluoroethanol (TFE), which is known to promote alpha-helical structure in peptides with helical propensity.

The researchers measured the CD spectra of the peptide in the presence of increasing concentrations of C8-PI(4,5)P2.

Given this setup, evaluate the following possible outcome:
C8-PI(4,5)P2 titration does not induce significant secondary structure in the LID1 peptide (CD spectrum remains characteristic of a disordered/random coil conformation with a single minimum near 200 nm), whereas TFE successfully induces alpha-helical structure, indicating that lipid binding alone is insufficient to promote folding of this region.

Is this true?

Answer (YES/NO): NO